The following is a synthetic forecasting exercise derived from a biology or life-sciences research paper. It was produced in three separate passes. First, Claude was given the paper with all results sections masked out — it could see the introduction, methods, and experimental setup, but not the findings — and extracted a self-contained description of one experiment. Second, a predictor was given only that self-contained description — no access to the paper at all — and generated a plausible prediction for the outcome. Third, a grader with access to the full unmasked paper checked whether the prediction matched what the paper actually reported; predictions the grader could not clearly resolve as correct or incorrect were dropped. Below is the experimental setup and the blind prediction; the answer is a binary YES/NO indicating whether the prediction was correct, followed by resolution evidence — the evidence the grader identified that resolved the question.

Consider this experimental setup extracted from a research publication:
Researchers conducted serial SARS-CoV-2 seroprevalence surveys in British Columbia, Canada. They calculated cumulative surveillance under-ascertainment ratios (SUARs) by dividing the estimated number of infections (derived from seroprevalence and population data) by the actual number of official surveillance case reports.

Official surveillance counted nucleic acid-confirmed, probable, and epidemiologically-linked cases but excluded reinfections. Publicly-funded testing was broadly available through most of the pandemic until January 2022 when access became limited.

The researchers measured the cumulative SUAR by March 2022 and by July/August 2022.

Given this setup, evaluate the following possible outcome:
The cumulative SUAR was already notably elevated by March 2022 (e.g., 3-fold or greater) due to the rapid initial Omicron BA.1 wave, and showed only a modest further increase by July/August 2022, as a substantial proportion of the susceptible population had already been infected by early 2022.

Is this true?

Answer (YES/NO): YES